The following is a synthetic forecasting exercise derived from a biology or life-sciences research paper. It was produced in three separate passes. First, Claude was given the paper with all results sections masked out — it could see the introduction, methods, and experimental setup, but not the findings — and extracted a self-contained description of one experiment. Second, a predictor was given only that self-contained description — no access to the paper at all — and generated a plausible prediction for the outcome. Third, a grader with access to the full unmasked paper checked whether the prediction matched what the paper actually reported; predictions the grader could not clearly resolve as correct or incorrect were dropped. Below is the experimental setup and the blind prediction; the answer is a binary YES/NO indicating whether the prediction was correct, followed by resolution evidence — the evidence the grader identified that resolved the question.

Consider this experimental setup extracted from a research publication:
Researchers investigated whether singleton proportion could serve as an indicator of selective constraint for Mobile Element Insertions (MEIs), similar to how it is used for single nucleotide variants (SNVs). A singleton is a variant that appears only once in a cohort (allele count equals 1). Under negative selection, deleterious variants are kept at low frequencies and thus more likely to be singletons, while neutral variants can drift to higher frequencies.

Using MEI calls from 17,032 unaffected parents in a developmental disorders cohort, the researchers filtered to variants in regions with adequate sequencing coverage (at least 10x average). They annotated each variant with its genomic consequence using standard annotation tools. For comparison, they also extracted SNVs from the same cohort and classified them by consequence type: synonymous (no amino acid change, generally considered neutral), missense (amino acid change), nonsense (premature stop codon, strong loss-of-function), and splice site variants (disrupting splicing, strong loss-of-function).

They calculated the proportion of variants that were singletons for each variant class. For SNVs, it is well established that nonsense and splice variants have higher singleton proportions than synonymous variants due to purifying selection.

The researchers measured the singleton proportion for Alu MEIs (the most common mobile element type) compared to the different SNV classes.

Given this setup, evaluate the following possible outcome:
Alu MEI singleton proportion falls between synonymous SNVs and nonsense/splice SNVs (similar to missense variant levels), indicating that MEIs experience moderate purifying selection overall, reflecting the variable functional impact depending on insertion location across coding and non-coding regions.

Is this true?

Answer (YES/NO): NO